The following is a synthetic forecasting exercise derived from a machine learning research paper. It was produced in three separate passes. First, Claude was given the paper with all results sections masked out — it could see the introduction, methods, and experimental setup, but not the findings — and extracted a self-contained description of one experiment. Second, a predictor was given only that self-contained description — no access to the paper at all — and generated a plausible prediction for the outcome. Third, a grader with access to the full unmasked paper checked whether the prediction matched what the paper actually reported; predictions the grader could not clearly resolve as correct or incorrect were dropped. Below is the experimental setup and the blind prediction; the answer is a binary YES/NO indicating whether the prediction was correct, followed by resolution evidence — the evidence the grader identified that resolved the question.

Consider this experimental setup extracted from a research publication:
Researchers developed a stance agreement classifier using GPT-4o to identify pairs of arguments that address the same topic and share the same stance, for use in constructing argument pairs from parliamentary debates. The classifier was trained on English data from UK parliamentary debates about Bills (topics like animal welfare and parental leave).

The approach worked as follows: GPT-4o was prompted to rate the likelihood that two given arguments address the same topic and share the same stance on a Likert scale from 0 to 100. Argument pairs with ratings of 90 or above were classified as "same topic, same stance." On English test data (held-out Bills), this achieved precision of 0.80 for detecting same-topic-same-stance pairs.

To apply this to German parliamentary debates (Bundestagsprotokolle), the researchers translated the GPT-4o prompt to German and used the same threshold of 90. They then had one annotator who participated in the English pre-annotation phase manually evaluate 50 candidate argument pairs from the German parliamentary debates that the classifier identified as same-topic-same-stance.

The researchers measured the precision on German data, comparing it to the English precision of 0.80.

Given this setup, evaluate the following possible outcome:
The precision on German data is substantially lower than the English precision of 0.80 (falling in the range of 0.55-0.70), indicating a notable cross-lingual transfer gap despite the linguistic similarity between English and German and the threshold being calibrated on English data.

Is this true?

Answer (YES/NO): NO